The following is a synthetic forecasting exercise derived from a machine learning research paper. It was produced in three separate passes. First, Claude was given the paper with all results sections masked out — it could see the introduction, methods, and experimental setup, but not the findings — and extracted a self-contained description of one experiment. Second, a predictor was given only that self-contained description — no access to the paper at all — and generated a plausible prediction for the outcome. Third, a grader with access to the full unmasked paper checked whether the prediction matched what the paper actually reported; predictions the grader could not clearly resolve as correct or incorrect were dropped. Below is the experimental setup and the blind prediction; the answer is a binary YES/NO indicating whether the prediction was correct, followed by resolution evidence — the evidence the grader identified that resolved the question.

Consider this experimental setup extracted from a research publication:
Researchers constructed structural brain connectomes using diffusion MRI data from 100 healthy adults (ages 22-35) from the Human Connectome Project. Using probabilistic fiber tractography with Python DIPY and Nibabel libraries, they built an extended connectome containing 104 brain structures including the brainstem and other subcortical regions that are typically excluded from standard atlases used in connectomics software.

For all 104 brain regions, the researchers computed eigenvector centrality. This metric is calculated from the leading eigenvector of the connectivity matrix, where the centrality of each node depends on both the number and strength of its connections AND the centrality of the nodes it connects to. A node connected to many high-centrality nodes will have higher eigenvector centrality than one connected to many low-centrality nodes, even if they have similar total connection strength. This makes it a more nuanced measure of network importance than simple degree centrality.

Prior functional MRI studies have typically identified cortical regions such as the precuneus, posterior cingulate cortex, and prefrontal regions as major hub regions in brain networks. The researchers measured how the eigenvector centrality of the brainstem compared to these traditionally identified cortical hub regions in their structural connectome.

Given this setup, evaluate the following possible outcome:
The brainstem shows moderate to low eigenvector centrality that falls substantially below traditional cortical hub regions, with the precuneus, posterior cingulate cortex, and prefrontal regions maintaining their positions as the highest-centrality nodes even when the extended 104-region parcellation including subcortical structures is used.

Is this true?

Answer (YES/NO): NO